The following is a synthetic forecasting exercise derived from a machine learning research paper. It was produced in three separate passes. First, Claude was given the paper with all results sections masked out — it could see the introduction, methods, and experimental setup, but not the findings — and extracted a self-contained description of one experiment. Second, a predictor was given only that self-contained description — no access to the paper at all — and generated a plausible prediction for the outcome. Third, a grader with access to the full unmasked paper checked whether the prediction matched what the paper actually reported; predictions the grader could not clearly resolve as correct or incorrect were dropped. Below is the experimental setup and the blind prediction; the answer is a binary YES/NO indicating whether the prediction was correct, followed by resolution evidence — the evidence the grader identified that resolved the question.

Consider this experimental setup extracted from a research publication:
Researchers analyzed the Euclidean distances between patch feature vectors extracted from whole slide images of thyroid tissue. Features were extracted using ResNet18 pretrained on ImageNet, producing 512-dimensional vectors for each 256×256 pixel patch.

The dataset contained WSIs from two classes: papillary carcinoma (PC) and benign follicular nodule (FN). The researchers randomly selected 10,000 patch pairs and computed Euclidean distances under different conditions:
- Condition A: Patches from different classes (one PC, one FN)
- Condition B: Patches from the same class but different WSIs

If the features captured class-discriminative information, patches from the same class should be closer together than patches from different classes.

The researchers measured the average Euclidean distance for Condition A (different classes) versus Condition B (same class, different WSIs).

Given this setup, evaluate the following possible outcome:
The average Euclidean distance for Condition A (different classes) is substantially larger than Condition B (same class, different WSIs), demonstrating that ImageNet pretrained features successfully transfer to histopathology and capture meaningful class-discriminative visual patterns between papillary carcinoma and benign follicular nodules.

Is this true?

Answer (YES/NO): NO